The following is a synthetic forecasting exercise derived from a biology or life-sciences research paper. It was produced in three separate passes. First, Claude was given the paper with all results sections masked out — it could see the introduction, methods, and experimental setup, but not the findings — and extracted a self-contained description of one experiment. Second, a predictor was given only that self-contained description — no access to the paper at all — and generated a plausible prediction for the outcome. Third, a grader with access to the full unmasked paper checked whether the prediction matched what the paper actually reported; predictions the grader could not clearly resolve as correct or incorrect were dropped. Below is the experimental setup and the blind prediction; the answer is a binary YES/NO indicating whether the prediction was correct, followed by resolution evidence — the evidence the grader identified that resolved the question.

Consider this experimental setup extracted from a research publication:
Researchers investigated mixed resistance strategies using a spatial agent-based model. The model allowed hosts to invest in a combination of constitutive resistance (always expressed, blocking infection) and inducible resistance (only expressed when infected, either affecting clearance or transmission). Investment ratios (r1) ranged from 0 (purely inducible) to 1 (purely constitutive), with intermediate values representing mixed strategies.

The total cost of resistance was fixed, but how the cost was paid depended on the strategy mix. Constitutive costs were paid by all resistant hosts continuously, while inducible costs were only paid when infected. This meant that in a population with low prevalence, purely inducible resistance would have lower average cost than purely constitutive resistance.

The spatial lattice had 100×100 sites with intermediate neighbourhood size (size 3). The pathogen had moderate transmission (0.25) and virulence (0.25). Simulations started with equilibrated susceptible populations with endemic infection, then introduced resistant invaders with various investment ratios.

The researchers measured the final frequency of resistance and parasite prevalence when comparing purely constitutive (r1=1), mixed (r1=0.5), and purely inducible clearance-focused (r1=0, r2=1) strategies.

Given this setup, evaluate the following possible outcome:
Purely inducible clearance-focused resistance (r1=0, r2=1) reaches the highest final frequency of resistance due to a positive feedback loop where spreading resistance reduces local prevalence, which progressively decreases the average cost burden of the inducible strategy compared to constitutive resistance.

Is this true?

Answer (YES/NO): NO